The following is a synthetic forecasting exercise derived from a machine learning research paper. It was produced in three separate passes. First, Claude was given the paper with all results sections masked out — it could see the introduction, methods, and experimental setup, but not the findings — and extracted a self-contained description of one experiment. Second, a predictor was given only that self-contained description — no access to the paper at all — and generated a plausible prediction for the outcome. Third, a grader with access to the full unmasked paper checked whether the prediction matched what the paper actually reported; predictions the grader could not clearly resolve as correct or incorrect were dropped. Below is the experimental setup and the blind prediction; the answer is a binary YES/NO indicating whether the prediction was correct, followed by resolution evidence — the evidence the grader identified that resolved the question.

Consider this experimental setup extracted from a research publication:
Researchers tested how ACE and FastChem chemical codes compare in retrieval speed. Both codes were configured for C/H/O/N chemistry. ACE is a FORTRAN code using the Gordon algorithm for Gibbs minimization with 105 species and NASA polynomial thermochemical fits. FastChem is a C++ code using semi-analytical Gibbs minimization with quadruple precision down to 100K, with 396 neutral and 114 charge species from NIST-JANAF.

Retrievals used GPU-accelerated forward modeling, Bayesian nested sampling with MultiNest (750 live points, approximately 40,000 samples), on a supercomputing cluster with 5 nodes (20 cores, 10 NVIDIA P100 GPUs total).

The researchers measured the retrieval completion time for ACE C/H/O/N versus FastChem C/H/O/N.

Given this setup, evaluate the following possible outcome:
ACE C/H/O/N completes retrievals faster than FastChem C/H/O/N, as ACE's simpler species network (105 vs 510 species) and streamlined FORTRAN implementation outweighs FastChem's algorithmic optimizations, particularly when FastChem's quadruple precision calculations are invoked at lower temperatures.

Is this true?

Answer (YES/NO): NO